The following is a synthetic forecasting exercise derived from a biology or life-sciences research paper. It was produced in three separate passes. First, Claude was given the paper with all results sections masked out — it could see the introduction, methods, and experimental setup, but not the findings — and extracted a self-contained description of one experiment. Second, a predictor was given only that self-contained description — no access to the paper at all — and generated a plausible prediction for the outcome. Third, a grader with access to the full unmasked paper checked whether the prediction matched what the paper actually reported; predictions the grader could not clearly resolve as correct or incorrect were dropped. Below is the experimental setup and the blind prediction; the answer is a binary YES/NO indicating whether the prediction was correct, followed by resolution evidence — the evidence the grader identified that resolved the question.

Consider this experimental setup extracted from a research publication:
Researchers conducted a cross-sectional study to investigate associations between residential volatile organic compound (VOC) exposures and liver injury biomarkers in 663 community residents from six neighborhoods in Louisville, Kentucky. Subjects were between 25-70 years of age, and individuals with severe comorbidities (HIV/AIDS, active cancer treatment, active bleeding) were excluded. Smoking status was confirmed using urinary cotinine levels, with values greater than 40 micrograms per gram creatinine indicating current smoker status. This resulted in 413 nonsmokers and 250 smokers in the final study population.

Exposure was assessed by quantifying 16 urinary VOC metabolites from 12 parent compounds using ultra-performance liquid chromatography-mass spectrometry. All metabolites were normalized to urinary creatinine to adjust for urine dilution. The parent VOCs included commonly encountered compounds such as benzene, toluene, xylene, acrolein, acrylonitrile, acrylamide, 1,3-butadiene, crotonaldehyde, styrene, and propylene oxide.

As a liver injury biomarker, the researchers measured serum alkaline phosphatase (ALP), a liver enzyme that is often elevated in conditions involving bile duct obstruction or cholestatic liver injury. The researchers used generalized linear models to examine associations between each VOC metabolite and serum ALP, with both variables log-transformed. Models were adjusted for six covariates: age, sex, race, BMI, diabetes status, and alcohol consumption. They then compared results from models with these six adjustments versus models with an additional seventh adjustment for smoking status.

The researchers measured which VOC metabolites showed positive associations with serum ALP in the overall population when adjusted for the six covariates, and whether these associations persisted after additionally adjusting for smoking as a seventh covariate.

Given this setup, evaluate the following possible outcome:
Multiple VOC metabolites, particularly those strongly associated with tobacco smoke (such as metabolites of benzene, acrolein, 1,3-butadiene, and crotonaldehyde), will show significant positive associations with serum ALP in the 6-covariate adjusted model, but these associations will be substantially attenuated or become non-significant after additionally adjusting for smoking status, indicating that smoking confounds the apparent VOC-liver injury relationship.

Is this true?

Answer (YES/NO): NO